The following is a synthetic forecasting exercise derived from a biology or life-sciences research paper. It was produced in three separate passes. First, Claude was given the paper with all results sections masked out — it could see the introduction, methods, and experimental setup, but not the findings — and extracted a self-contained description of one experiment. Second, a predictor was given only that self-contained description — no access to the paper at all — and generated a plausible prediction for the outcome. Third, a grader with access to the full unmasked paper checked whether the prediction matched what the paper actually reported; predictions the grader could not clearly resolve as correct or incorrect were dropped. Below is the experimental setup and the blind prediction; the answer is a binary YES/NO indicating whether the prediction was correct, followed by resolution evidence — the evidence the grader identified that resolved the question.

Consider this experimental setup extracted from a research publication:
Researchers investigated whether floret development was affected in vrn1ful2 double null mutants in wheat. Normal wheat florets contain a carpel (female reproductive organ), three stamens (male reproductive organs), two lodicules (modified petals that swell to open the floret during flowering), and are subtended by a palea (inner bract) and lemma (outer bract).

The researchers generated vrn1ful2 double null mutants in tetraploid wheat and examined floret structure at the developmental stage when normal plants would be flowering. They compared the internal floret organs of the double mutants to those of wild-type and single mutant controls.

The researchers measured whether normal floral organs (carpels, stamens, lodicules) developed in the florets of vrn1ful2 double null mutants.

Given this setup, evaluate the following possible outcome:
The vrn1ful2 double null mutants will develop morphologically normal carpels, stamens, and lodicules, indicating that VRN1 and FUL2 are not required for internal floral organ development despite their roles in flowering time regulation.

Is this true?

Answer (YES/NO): NO